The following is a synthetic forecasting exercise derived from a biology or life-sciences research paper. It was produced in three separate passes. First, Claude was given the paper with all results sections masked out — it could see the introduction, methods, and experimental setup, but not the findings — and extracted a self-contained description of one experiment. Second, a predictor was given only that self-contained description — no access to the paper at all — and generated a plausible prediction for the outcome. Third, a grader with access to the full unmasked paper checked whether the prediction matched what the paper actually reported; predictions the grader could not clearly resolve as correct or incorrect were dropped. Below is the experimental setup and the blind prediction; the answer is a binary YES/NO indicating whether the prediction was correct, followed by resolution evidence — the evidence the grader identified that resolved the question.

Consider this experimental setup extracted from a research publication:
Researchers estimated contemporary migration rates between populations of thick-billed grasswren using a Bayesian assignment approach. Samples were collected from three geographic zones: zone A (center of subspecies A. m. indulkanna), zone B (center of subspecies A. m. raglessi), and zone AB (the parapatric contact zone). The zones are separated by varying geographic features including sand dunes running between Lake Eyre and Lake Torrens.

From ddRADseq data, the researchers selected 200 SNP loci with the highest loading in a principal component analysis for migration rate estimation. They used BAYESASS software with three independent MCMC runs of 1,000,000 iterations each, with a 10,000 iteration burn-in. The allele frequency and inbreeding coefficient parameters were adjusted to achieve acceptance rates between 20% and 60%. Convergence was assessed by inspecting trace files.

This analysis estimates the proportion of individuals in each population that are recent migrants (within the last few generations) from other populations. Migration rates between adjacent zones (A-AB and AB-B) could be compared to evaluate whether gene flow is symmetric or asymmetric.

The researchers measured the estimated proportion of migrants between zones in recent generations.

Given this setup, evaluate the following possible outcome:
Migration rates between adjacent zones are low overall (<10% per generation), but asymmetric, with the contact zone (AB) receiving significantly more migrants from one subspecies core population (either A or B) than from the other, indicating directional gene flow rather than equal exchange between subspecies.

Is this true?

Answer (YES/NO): NO